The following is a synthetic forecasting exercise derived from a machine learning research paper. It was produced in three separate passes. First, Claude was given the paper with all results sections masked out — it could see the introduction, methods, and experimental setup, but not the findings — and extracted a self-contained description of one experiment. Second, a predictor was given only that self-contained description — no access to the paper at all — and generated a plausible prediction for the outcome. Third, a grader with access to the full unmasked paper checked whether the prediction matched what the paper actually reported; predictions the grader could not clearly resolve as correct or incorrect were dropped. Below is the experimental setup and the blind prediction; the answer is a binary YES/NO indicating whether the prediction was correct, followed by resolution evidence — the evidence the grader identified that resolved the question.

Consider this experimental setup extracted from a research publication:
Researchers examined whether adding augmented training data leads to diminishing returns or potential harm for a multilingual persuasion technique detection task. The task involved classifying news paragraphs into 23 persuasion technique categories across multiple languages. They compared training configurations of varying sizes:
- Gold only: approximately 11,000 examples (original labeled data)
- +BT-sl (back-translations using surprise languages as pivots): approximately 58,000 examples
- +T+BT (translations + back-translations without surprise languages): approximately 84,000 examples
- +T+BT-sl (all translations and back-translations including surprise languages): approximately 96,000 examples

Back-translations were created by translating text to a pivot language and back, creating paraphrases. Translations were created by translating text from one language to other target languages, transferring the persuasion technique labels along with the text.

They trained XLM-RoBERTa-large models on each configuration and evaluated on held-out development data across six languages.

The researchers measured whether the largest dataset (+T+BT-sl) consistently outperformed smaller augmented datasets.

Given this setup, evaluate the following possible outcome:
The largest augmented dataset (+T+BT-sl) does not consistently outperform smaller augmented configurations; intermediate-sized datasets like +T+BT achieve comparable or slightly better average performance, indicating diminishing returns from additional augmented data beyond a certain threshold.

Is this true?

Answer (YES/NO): NO